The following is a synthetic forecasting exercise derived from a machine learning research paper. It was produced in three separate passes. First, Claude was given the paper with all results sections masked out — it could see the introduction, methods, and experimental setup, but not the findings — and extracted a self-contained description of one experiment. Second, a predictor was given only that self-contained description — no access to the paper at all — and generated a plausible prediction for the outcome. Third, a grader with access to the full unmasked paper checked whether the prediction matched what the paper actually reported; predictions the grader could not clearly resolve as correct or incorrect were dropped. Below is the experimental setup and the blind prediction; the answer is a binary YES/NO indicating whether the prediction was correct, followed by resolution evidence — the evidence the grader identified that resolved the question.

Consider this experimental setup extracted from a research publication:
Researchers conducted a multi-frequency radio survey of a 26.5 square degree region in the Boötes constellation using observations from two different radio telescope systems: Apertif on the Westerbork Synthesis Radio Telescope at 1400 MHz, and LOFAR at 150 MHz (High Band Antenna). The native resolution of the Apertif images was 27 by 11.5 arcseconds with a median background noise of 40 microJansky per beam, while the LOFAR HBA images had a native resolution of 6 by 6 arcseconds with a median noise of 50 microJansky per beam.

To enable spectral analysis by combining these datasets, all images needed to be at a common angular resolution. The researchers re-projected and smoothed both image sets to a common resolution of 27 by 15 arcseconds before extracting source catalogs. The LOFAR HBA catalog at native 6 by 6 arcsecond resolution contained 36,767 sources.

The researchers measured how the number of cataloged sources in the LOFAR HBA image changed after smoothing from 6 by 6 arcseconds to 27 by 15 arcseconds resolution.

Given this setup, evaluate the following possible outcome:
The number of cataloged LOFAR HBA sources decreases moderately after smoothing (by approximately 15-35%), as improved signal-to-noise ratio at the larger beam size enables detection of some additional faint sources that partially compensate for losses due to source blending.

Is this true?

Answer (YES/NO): NO